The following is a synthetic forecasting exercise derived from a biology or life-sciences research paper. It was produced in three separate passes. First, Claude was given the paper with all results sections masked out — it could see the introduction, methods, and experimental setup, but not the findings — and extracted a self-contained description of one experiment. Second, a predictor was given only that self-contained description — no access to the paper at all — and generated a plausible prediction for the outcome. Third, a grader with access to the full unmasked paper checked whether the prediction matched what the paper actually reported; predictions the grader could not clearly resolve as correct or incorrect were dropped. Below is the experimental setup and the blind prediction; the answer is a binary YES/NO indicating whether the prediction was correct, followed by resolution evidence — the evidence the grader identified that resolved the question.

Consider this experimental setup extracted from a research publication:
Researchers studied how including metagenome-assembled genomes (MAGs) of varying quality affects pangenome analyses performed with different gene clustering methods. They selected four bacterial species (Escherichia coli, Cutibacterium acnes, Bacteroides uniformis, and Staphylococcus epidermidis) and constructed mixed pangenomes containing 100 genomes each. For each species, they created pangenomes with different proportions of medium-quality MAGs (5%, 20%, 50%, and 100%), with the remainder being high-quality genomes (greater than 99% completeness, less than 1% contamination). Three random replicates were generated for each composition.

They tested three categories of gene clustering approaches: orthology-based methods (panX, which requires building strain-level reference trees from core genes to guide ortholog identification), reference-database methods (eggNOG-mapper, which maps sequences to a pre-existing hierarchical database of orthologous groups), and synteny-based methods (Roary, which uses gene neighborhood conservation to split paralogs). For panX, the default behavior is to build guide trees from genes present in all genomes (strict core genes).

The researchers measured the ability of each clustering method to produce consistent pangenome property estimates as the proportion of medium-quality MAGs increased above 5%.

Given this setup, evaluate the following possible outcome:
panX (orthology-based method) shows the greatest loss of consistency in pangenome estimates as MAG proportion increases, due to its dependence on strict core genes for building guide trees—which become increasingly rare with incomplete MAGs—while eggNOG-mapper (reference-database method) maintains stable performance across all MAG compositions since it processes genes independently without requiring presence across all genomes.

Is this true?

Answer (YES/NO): YES